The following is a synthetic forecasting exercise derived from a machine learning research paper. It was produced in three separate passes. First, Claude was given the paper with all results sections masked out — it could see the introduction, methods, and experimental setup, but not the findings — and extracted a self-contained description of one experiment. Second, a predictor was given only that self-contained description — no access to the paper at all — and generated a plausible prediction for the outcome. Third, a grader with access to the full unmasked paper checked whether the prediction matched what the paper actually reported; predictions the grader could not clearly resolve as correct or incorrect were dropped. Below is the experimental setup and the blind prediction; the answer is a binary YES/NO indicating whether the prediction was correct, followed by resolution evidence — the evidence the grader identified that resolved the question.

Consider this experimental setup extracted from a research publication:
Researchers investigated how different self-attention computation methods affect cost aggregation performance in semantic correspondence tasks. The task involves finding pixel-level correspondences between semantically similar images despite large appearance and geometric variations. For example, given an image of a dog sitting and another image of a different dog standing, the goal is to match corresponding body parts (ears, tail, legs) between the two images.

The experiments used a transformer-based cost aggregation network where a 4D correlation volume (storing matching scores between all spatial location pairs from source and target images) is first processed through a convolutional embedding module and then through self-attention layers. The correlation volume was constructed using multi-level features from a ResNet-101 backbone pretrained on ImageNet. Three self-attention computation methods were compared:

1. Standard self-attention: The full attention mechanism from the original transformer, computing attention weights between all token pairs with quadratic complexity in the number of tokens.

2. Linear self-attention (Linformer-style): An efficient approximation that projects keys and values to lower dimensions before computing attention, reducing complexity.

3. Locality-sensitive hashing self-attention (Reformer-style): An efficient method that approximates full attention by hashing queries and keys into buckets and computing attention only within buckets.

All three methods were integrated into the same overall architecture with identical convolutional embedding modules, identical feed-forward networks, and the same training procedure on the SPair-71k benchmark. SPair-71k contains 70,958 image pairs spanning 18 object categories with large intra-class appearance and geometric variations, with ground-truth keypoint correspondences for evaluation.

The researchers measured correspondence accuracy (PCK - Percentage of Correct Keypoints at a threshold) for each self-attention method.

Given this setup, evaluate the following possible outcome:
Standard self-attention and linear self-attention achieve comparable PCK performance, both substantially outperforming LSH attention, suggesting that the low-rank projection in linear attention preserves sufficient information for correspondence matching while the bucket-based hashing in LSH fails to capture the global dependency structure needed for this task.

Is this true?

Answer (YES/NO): NO